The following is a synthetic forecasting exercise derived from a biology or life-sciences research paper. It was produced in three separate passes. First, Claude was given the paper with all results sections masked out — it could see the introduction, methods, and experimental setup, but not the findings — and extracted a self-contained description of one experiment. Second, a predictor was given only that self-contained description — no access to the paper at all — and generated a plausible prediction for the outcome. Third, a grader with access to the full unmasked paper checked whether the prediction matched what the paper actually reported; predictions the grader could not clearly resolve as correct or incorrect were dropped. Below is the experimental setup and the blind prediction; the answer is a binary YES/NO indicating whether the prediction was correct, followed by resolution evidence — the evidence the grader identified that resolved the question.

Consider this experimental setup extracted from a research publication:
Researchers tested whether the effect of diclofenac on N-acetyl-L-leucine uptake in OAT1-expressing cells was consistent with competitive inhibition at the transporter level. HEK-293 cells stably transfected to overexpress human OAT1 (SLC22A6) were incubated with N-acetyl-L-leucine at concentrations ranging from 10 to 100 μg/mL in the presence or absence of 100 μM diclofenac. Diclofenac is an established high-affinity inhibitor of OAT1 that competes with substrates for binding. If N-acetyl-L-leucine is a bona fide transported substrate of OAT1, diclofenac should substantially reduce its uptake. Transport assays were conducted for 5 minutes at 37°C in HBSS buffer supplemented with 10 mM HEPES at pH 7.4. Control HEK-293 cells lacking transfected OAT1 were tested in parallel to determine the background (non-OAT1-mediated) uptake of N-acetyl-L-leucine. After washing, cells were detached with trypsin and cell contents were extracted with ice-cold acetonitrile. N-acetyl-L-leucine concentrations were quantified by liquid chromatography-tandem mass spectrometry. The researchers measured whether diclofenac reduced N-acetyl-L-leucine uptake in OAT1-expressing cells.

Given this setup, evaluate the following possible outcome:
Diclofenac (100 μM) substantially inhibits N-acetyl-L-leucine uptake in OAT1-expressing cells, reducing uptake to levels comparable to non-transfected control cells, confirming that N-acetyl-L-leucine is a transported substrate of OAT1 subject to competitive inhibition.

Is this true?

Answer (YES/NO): YES